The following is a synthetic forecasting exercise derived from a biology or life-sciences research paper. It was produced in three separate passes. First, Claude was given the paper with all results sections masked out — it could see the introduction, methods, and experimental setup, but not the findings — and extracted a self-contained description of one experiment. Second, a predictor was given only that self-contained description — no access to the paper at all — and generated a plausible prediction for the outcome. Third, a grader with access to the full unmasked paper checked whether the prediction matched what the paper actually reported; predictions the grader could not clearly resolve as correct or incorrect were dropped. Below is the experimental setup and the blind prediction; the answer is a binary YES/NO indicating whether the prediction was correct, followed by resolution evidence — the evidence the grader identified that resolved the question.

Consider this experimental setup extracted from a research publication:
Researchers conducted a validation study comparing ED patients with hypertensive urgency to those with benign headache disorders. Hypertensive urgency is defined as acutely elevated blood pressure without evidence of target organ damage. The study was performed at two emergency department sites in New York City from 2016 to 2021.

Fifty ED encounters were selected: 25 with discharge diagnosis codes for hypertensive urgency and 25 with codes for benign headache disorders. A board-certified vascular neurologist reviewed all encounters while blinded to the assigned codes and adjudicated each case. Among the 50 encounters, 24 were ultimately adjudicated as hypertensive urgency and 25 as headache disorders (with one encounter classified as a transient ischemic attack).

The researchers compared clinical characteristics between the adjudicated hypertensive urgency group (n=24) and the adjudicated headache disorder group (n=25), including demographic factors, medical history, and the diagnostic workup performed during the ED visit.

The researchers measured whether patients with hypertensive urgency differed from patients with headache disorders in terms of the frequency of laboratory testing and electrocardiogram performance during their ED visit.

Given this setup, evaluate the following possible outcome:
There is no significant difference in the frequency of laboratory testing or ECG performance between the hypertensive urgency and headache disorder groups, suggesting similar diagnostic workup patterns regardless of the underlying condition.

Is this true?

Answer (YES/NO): NO